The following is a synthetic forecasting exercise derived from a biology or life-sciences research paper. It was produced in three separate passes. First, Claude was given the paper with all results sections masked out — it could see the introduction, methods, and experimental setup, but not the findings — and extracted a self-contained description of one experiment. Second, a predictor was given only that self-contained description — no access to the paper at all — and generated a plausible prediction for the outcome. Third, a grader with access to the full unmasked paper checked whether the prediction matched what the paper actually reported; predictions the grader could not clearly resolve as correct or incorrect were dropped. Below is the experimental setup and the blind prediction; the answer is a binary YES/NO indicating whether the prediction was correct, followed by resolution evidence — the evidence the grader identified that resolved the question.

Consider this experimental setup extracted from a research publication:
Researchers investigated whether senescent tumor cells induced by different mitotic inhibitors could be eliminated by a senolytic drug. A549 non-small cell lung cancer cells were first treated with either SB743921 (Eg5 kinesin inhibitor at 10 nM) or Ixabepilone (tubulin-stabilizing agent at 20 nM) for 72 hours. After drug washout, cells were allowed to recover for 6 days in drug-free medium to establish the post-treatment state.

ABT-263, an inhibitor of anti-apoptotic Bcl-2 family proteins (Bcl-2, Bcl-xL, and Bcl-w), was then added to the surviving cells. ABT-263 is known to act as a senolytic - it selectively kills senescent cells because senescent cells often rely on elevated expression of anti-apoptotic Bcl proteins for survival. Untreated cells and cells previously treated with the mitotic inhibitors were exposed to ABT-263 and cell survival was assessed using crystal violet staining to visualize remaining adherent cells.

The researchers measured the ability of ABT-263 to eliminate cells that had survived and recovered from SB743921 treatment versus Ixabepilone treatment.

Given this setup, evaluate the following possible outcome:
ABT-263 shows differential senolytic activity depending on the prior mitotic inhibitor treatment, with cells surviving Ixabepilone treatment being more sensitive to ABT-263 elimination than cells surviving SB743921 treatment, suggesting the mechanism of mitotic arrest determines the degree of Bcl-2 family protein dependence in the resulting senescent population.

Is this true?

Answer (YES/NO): NO